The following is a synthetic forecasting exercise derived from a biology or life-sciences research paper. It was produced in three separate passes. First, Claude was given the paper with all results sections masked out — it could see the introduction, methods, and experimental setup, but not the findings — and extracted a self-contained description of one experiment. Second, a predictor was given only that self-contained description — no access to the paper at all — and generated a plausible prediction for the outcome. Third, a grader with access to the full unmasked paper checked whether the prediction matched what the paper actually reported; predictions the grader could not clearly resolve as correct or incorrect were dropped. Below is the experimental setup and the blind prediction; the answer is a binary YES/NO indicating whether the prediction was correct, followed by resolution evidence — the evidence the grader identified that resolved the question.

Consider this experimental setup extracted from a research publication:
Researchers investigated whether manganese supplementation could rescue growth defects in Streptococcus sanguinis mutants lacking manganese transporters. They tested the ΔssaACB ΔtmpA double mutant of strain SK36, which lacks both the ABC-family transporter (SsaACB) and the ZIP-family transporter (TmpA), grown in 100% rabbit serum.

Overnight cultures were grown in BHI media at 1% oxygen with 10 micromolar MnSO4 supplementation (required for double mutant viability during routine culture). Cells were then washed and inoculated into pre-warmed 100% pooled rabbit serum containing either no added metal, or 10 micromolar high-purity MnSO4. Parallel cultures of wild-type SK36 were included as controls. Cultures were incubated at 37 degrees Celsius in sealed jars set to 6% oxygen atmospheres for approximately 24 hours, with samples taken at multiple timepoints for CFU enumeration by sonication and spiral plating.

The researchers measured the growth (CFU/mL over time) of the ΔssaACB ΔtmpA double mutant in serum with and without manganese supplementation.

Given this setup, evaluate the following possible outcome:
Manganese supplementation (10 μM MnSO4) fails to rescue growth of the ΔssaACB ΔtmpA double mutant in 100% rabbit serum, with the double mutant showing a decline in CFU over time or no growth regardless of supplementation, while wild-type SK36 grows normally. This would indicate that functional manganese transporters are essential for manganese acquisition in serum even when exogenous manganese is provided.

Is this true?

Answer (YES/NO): NO